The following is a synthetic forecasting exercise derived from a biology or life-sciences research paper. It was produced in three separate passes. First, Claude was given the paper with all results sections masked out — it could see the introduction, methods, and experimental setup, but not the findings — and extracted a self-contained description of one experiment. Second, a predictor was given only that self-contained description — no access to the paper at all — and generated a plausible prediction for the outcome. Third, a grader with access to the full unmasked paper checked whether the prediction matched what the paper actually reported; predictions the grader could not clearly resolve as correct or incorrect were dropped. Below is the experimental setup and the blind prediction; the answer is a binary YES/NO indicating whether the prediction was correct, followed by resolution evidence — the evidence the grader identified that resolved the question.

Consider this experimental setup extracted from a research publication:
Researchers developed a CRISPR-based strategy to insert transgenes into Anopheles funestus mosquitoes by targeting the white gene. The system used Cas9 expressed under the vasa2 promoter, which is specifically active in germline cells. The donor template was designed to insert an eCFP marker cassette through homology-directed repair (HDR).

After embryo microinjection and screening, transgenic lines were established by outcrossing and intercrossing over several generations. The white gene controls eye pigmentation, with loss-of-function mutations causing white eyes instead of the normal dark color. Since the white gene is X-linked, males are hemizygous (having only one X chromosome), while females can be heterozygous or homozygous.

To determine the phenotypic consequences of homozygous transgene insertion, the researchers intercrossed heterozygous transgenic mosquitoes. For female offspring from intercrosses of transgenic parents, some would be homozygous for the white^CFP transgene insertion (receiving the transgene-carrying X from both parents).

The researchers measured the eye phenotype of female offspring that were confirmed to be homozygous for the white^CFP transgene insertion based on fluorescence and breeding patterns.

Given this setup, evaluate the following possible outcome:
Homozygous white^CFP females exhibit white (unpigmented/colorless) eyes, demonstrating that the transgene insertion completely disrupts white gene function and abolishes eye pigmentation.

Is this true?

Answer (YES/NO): YES